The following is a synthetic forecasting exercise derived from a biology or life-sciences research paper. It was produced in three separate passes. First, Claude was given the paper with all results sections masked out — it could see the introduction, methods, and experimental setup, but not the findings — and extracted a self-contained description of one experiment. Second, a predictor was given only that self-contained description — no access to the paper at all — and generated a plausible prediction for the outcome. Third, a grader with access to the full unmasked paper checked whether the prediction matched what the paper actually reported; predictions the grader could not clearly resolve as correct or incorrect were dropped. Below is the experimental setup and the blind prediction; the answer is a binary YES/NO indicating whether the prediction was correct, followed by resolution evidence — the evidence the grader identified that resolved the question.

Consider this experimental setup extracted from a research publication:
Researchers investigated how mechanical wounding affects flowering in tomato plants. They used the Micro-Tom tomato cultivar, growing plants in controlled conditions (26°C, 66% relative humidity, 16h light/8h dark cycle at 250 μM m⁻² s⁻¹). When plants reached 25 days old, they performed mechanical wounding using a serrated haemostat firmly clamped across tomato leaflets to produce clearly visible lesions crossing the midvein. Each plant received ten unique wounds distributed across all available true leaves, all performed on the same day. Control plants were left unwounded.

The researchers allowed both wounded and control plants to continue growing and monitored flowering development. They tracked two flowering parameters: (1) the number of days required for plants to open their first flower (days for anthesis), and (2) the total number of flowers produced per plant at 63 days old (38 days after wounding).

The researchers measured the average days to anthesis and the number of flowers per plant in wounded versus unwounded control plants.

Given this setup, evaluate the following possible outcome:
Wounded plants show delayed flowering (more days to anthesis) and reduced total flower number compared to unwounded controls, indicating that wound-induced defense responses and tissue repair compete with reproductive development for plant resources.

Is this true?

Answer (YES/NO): YES